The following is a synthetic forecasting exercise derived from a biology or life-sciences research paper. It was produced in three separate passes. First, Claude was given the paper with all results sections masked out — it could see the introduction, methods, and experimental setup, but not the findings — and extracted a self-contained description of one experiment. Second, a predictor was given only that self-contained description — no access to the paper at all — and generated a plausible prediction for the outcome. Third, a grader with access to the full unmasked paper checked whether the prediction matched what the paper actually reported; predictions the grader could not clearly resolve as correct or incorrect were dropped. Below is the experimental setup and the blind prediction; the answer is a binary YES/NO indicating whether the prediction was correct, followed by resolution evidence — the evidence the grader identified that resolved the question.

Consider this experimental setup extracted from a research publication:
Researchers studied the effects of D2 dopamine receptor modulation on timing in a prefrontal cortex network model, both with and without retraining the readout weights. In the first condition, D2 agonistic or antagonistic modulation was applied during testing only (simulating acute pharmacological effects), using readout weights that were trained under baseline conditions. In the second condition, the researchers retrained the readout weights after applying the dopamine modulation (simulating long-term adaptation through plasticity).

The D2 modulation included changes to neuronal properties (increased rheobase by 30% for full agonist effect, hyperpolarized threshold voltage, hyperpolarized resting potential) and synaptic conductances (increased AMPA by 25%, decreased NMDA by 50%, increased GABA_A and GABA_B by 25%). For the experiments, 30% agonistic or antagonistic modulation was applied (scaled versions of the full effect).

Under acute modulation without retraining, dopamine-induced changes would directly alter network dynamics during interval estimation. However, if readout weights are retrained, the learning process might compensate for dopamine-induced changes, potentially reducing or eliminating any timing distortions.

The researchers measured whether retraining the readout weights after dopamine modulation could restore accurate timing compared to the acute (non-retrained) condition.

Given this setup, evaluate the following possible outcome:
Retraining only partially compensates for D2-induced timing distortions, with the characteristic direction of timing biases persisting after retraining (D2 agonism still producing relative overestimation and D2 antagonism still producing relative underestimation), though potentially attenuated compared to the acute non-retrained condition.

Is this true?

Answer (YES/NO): NO